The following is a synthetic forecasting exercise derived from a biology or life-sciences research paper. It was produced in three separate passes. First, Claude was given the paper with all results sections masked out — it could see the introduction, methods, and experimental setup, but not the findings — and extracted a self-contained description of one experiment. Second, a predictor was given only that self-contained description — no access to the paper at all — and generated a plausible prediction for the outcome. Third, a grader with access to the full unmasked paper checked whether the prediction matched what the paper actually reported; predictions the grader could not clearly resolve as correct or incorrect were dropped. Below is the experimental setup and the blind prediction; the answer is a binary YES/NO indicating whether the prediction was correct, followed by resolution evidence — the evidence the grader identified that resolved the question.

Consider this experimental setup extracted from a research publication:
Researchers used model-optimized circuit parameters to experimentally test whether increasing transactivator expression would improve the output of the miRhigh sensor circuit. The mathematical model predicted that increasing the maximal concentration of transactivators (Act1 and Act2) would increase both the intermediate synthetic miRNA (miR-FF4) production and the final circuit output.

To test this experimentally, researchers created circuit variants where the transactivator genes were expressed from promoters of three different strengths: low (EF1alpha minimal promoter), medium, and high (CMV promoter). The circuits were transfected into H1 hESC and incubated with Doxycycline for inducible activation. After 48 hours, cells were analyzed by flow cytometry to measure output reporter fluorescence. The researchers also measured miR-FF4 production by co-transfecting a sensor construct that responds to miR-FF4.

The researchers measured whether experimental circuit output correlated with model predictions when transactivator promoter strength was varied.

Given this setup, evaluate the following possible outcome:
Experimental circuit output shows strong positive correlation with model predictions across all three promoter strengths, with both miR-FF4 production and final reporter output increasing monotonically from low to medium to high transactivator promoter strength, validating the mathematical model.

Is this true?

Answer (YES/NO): NO